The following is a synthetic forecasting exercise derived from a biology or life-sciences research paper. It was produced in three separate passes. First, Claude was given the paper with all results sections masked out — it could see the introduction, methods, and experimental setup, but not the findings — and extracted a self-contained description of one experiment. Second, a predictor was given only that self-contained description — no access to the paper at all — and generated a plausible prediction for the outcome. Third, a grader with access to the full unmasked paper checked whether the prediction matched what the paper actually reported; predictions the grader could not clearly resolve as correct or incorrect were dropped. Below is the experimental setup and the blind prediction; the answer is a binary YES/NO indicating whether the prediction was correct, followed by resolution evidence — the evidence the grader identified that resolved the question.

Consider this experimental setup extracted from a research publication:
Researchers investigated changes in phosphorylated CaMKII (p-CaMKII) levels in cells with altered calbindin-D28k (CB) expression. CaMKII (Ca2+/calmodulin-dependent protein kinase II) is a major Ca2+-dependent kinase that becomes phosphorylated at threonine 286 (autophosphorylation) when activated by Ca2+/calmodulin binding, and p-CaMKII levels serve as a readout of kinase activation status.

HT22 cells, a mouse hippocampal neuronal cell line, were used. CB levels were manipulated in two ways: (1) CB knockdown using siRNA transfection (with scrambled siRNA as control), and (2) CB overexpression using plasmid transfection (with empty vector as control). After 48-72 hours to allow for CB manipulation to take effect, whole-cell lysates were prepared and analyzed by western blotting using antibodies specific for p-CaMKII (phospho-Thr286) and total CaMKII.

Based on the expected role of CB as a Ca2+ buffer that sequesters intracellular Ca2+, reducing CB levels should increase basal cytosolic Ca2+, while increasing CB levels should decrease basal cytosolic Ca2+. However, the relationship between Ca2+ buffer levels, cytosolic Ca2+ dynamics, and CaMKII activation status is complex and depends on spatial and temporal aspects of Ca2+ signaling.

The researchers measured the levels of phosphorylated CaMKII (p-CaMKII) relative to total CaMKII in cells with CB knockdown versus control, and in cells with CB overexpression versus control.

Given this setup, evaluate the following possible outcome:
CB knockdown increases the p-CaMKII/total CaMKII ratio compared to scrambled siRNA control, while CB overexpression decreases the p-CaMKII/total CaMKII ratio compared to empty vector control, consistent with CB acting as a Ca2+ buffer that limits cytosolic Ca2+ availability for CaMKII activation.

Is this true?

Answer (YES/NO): NO